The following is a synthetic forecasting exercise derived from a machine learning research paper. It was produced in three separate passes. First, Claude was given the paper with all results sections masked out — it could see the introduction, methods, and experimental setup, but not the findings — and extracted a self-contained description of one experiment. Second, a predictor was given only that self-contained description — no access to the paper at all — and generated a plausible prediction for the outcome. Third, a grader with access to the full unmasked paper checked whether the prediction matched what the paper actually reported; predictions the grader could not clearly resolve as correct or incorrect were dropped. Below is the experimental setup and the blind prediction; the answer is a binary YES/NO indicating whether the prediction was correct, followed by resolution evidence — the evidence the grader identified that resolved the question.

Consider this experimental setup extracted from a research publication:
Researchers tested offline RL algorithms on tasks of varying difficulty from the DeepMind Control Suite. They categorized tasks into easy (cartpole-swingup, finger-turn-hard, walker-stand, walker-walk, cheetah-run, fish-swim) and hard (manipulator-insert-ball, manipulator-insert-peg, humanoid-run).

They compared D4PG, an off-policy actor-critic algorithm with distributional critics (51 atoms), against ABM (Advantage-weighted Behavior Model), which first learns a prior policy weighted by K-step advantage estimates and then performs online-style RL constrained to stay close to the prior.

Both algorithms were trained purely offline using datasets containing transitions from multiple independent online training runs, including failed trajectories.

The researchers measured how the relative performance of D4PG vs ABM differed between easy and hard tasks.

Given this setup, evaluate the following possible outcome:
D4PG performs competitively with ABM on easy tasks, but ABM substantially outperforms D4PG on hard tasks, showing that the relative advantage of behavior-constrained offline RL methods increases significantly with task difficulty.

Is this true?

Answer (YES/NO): NO